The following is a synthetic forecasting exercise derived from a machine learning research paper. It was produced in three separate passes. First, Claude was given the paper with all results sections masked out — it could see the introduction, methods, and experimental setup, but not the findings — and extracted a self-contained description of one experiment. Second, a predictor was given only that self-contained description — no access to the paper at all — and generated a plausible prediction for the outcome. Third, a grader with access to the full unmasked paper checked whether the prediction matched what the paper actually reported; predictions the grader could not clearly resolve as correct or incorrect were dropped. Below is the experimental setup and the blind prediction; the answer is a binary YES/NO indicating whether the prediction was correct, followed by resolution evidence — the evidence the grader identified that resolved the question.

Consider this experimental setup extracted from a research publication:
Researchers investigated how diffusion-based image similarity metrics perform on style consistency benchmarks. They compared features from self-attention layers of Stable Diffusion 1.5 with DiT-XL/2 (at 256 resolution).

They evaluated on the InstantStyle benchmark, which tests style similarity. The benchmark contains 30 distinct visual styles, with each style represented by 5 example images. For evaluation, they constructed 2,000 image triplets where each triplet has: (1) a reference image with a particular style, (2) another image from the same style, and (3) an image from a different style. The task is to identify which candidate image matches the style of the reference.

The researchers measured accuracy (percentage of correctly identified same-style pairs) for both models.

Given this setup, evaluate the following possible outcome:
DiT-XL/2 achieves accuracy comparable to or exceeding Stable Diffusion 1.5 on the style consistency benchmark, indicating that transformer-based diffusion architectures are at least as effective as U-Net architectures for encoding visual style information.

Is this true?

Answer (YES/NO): NO